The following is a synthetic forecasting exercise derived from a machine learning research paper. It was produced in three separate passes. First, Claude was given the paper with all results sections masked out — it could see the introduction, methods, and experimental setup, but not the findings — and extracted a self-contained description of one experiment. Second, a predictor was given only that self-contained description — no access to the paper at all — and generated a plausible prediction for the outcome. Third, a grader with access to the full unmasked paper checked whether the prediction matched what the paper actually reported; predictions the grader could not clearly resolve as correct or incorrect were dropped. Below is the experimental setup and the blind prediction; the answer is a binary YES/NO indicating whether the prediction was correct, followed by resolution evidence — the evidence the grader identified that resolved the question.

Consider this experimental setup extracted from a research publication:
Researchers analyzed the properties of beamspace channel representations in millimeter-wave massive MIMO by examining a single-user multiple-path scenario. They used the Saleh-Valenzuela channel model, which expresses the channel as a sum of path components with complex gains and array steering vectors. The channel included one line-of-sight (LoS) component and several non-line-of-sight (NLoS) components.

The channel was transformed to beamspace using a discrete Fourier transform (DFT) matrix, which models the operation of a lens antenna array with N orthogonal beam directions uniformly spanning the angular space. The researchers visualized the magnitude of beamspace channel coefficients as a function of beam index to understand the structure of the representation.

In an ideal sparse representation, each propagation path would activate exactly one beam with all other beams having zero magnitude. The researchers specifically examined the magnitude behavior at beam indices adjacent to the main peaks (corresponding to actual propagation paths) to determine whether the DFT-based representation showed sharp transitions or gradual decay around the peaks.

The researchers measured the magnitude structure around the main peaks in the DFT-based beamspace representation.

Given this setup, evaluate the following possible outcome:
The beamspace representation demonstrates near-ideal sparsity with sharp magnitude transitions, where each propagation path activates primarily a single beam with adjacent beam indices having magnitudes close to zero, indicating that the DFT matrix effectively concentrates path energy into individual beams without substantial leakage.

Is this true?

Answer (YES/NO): NO